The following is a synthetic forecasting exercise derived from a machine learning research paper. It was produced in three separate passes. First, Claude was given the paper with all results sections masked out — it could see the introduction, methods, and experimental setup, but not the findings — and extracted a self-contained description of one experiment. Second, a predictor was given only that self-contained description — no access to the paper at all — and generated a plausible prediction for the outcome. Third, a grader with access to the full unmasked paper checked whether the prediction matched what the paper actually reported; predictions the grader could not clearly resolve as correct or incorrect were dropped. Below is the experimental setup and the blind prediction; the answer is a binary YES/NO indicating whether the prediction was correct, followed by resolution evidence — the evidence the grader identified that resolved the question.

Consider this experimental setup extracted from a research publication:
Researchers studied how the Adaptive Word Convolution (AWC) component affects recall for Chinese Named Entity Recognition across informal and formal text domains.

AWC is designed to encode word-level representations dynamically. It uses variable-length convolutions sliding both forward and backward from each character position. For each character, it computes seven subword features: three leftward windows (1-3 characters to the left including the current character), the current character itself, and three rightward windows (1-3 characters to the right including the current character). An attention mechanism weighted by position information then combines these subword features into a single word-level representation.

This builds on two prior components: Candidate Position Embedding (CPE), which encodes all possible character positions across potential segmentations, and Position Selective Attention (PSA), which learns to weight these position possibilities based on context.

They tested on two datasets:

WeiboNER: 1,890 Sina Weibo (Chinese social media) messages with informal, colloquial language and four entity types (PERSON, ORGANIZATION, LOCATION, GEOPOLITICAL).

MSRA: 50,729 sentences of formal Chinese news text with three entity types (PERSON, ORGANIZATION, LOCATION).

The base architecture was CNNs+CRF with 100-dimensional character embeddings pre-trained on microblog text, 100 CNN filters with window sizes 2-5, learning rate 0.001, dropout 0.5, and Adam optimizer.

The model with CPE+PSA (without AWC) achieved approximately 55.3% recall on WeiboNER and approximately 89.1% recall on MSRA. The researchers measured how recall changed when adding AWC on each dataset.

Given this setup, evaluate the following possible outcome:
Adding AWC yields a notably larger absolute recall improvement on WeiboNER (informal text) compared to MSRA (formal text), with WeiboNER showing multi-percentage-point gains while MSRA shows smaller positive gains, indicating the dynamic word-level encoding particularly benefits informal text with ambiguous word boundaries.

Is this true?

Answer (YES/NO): YES